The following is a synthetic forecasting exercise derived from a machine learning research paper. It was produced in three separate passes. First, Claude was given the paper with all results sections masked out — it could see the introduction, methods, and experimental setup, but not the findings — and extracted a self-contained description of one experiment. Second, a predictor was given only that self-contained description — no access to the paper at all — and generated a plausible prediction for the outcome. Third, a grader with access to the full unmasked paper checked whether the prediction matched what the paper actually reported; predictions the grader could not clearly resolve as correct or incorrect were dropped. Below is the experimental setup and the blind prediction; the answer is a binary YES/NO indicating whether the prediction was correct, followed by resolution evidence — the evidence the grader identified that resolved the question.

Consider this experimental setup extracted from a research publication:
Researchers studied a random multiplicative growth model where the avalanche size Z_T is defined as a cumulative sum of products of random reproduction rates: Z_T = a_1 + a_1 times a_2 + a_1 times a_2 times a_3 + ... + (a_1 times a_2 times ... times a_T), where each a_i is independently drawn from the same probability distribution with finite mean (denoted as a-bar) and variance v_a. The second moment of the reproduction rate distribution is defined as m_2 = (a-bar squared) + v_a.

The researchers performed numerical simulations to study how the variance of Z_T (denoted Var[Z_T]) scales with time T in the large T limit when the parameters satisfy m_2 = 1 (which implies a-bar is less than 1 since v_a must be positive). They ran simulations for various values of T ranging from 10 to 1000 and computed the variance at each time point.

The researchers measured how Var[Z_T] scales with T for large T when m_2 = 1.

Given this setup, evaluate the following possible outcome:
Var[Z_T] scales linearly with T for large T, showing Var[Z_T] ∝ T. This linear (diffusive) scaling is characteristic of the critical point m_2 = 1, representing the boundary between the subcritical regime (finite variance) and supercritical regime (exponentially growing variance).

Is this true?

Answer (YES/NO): YES